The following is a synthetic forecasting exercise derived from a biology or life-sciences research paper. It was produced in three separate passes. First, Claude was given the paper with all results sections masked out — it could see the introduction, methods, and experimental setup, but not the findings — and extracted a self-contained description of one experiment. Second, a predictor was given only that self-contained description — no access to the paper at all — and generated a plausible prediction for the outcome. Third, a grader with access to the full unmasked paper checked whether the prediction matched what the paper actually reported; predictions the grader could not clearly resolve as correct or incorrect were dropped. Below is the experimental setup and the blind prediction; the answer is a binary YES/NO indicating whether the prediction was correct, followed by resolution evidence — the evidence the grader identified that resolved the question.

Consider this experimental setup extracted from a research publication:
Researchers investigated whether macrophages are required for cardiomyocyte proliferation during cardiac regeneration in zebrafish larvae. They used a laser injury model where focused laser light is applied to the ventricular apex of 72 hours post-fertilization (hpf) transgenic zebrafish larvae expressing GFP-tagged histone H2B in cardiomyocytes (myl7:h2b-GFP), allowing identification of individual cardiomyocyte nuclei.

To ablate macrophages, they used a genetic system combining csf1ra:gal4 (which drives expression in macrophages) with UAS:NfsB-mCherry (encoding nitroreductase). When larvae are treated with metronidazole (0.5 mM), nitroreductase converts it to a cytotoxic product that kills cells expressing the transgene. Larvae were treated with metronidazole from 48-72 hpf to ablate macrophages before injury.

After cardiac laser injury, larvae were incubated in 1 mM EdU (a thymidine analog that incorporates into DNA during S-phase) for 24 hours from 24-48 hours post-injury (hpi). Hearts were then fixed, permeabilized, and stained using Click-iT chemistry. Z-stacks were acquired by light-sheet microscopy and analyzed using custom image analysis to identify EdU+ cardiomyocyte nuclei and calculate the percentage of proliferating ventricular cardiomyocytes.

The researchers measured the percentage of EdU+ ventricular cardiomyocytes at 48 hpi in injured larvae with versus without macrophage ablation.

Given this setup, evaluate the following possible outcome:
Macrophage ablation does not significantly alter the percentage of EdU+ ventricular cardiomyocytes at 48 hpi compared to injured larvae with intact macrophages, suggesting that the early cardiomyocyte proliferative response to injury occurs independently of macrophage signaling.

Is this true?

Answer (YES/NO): NO